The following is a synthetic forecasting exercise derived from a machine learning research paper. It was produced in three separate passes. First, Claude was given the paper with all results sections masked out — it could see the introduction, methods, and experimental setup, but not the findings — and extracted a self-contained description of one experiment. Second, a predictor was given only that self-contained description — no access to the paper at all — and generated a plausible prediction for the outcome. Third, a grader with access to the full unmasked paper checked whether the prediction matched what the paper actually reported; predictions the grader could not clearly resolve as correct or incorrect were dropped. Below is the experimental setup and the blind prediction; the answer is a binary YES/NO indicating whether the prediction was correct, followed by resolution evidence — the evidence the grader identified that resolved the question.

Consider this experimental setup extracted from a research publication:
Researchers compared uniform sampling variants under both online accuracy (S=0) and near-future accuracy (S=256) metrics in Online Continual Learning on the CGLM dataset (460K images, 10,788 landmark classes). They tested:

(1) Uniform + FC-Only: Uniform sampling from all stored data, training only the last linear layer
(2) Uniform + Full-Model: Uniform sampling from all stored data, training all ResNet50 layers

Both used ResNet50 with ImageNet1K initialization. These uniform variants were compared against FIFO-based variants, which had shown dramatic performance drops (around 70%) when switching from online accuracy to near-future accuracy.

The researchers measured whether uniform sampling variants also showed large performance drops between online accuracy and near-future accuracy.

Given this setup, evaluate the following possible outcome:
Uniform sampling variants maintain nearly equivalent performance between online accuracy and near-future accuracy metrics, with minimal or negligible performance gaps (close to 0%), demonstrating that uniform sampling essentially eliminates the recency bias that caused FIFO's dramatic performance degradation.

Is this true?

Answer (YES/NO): YES